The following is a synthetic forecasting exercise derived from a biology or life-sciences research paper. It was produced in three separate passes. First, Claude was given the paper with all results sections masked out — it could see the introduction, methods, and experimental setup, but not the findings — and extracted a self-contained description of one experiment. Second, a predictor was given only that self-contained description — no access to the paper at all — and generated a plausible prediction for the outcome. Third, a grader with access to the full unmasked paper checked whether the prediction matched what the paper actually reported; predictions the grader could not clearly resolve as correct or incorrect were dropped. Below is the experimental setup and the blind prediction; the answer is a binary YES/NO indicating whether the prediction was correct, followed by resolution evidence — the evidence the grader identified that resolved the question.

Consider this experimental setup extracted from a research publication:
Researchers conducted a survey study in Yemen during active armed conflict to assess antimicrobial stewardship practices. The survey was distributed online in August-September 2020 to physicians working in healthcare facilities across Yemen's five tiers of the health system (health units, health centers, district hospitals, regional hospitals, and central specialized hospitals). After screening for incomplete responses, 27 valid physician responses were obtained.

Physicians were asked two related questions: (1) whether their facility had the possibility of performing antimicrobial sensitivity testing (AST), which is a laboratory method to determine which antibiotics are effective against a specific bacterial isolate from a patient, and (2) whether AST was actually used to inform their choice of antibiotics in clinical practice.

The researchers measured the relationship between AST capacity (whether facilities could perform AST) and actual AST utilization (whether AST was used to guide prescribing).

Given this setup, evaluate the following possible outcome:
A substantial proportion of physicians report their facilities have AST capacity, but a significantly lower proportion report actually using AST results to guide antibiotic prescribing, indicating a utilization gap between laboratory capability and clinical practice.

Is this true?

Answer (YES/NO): YES